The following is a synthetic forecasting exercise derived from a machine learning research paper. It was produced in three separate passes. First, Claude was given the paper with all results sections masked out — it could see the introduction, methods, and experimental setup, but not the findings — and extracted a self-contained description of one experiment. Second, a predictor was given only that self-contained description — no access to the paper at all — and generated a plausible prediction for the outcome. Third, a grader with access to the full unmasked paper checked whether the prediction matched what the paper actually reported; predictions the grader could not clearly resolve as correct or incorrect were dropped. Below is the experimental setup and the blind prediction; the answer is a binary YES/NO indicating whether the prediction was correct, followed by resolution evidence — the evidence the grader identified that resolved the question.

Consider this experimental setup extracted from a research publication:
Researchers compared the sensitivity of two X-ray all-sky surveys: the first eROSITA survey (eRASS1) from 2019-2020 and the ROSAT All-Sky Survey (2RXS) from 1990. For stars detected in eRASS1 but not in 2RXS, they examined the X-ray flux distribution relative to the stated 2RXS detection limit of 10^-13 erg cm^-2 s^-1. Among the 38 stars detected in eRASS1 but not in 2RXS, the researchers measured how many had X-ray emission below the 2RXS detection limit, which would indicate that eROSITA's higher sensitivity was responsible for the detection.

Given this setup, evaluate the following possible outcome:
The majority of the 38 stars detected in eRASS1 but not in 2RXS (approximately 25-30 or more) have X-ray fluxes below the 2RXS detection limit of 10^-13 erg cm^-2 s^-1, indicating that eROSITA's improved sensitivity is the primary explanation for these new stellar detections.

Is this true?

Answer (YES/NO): NO